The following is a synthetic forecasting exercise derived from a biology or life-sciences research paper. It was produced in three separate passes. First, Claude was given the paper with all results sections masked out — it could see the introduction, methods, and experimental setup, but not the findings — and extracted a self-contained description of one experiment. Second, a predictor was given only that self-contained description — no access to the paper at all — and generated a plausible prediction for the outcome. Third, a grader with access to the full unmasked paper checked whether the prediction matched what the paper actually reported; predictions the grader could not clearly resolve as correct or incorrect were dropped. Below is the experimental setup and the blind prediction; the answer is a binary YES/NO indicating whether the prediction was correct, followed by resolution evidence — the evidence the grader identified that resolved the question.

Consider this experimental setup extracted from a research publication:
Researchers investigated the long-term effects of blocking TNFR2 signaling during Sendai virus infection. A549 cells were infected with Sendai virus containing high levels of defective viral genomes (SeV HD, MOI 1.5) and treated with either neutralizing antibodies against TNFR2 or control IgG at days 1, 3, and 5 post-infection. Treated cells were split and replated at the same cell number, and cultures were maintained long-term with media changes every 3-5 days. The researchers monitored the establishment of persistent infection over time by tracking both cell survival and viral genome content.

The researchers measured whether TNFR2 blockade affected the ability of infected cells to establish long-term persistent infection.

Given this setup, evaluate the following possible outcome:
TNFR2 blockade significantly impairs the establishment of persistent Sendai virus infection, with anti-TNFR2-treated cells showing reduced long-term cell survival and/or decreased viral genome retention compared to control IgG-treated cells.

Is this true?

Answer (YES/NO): YES